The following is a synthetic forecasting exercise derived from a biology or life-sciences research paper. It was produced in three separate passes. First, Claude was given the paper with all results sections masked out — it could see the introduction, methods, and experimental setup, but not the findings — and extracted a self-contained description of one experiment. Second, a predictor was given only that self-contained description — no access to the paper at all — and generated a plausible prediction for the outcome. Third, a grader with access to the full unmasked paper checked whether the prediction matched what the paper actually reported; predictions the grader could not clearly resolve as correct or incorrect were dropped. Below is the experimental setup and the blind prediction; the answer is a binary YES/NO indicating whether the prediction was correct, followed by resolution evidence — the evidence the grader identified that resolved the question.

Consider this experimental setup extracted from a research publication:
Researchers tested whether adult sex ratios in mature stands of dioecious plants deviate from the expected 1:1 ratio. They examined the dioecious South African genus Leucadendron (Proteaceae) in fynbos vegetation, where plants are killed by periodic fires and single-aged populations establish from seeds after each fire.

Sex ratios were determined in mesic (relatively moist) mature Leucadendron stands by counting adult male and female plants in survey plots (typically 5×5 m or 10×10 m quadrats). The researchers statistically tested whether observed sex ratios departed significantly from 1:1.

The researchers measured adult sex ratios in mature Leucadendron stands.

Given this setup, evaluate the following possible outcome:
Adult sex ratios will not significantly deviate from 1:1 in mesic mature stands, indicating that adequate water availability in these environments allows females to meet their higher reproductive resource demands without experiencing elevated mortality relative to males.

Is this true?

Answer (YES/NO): YES